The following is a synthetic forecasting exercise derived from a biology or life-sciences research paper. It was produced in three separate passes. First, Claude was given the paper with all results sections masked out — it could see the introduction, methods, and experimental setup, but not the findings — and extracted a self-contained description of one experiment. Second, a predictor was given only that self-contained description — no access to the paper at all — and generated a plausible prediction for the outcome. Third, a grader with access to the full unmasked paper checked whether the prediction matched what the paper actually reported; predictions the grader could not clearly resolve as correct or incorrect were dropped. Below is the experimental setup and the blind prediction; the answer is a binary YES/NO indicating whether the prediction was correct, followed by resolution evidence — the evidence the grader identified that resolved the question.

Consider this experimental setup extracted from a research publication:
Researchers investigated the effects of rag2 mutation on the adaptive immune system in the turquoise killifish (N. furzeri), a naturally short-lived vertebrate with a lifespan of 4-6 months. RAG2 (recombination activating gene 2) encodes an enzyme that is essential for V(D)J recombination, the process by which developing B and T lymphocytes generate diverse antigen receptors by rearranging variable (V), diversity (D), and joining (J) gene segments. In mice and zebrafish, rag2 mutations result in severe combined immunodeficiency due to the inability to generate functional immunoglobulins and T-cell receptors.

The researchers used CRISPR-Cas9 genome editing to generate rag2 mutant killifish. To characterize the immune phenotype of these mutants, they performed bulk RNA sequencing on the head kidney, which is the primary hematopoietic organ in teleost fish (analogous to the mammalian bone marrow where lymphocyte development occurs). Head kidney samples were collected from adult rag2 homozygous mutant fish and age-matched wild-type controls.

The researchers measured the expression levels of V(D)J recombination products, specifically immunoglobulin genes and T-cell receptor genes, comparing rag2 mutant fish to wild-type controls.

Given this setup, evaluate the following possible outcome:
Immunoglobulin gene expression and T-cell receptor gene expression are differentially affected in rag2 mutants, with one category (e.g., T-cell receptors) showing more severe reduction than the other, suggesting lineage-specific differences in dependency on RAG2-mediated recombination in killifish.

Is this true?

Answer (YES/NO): NO